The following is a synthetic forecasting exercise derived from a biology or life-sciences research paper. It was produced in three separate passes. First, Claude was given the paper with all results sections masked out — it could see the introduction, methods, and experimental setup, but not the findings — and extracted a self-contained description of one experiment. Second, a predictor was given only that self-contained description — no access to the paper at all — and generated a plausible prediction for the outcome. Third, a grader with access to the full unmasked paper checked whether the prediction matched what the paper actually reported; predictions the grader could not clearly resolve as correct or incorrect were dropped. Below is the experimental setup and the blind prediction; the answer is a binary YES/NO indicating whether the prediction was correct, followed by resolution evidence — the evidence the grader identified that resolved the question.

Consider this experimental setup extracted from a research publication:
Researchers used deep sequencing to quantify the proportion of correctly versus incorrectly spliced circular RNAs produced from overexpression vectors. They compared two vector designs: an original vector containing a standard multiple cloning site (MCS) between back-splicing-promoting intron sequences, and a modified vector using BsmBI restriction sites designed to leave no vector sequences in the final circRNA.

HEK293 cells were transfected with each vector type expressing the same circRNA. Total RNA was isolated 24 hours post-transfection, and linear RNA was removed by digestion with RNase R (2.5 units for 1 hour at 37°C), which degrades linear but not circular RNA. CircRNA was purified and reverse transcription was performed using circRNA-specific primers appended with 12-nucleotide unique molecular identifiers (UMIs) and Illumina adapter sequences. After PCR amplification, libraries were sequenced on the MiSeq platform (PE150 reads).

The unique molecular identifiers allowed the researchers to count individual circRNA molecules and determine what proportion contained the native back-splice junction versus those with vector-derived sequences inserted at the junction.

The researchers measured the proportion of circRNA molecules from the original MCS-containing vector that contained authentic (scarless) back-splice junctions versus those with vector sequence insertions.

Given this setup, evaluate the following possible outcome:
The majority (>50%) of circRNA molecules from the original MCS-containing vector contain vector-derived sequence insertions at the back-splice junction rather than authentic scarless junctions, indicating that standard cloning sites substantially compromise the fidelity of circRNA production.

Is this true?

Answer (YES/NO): YES